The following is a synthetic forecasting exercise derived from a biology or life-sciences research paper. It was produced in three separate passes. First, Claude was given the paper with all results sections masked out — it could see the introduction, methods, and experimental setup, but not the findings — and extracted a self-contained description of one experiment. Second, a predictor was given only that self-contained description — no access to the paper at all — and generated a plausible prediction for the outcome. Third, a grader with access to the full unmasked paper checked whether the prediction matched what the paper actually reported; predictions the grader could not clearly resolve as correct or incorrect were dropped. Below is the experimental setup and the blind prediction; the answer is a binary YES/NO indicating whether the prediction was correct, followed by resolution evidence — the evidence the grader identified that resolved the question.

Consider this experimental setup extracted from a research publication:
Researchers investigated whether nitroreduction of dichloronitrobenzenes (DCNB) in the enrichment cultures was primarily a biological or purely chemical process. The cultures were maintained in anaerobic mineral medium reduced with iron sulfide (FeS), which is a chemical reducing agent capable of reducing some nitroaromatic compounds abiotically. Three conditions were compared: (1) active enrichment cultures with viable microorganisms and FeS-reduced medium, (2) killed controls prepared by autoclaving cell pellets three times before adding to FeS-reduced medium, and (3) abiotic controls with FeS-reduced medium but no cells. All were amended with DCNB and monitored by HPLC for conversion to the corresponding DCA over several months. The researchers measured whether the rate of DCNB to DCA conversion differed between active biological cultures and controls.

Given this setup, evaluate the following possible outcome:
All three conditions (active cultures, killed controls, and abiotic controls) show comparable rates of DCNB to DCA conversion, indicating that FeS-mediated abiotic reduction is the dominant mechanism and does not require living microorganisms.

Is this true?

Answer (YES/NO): NO